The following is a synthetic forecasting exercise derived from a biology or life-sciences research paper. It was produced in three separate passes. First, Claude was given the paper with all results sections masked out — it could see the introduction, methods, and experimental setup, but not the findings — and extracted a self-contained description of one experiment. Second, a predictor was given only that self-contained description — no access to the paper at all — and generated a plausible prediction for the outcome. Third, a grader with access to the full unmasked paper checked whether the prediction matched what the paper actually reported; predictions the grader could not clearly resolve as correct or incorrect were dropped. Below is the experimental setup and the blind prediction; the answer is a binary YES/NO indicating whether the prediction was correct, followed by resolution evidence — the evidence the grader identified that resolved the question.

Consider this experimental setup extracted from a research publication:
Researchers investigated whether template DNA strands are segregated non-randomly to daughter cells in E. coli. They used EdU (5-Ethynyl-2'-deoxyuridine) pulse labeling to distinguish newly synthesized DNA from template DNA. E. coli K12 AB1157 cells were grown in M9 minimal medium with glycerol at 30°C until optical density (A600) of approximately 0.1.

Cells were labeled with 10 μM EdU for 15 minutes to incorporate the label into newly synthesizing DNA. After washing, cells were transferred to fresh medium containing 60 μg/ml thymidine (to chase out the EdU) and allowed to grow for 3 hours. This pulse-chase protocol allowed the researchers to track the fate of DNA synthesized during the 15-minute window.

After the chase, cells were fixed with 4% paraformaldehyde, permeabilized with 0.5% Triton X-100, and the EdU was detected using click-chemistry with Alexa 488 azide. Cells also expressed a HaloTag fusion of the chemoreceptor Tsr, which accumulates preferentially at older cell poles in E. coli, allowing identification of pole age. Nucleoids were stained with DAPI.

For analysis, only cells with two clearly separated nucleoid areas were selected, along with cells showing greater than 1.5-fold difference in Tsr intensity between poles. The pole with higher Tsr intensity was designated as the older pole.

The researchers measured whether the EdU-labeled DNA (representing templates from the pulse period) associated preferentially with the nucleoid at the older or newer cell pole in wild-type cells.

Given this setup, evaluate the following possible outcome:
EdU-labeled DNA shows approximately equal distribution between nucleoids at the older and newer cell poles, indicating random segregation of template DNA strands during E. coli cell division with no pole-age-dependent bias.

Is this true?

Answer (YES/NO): NO